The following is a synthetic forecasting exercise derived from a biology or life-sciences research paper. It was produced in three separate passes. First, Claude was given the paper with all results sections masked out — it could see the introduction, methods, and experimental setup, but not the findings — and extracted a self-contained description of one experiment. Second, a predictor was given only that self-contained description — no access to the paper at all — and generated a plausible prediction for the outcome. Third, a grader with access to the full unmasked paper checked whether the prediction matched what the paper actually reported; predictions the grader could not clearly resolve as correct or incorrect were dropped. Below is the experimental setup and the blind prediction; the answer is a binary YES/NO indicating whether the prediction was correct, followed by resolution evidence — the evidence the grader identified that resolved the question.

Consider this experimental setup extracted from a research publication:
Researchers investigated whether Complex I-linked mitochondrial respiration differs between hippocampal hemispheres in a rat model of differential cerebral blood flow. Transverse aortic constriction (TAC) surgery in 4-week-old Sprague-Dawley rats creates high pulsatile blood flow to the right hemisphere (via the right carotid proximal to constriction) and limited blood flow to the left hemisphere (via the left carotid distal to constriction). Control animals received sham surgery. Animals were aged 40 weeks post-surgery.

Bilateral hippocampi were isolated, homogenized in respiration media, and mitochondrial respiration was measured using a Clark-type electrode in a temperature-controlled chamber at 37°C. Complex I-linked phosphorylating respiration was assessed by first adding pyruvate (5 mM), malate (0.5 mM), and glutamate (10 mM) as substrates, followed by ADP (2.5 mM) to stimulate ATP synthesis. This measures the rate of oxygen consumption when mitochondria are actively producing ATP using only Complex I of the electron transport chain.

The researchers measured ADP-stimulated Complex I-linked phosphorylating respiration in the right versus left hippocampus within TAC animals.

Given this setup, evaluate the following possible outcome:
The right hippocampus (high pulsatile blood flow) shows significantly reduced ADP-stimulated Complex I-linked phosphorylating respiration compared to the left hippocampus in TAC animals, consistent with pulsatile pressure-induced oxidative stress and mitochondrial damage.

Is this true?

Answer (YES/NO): NO